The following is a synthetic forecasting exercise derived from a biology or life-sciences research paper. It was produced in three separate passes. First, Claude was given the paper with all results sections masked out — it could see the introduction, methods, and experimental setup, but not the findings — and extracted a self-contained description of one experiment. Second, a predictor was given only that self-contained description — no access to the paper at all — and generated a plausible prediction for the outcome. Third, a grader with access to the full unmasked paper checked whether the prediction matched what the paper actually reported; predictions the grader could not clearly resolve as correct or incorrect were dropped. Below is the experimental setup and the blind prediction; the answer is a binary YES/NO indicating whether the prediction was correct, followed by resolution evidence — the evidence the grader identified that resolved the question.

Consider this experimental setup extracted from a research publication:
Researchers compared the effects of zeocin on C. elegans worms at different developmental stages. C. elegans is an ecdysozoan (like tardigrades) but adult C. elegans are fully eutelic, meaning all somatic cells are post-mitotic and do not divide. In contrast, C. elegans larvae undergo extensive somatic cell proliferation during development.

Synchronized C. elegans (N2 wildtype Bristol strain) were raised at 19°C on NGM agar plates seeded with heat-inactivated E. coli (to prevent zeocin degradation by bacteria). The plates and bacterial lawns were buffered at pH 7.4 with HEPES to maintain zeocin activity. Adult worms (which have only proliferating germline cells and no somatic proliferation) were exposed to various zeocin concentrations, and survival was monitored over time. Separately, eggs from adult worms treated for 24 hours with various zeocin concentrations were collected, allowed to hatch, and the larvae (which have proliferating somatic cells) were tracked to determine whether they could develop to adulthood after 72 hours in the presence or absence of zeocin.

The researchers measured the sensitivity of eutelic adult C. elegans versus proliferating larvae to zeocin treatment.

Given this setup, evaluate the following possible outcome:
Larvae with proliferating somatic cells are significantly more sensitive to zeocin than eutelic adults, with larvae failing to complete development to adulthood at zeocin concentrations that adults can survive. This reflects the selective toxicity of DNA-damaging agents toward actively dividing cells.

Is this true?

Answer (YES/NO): YES